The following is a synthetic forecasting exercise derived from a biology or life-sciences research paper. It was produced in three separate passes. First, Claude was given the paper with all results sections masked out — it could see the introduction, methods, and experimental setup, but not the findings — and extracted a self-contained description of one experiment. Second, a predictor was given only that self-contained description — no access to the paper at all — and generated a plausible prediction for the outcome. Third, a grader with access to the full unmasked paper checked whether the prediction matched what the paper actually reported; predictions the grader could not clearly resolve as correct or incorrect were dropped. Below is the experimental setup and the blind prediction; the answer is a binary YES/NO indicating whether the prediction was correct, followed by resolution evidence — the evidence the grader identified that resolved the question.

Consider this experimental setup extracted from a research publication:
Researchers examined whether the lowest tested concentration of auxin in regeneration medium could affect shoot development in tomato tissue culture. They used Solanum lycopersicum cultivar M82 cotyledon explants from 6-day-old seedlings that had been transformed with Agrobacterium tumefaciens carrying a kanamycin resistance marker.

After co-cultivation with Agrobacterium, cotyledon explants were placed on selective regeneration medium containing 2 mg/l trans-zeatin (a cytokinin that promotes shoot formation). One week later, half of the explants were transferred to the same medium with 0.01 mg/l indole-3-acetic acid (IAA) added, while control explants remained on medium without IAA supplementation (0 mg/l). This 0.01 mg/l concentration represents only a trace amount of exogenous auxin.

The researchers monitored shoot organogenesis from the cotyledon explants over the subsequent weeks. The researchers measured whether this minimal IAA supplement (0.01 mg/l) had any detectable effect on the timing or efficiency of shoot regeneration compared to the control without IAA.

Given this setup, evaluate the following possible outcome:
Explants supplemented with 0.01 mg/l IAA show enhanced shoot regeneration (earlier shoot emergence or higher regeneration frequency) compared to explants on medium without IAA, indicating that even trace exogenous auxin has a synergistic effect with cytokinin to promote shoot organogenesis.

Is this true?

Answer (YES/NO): YES